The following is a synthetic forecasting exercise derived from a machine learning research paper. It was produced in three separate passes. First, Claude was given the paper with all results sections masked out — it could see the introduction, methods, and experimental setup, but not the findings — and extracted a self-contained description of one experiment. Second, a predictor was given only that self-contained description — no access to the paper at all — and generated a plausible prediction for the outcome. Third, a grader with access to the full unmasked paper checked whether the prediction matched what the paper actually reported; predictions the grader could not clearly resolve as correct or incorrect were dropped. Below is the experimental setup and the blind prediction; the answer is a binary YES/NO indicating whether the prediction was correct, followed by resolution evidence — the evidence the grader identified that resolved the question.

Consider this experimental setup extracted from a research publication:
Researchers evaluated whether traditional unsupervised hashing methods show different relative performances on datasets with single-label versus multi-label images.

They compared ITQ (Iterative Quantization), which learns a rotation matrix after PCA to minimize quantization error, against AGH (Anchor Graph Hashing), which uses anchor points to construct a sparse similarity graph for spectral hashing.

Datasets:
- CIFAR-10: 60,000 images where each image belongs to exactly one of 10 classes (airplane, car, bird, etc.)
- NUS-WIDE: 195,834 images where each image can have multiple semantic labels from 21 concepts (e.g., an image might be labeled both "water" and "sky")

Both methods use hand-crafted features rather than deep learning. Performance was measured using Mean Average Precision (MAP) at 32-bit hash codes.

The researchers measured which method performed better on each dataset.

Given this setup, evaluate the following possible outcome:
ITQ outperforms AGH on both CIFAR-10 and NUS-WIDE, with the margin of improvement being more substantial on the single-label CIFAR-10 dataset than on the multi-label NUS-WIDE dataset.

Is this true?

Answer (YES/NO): NO